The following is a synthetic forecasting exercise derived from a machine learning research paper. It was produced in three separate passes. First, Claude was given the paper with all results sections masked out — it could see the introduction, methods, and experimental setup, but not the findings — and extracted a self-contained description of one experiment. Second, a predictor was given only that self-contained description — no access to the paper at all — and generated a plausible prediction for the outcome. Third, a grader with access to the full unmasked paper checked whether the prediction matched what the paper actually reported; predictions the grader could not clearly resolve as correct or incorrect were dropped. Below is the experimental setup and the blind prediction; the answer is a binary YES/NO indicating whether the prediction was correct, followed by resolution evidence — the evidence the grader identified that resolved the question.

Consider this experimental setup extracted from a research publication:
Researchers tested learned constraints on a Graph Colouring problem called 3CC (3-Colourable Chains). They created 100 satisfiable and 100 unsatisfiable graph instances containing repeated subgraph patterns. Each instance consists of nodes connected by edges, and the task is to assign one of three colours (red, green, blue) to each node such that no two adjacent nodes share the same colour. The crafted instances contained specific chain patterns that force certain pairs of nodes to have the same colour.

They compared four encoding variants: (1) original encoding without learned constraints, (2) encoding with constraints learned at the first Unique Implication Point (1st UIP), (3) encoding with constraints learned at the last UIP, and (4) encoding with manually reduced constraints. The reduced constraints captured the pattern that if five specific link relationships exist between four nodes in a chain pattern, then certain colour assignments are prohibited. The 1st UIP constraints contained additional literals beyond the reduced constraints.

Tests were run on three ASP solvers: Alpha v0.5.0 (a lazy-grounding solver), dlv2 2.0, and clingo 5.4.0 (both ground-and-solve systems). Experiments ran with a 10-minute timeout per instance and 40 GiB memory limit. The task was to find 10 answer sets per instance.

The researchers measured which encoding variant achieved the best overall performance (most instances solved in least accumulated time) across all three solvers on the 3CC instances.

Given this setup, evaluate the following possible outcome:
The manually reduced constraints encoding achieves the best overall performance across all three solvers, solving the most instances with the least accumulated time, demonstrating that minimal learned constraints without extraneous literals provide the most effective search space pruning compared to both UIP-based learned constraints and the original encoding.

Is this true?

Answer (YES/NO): YES